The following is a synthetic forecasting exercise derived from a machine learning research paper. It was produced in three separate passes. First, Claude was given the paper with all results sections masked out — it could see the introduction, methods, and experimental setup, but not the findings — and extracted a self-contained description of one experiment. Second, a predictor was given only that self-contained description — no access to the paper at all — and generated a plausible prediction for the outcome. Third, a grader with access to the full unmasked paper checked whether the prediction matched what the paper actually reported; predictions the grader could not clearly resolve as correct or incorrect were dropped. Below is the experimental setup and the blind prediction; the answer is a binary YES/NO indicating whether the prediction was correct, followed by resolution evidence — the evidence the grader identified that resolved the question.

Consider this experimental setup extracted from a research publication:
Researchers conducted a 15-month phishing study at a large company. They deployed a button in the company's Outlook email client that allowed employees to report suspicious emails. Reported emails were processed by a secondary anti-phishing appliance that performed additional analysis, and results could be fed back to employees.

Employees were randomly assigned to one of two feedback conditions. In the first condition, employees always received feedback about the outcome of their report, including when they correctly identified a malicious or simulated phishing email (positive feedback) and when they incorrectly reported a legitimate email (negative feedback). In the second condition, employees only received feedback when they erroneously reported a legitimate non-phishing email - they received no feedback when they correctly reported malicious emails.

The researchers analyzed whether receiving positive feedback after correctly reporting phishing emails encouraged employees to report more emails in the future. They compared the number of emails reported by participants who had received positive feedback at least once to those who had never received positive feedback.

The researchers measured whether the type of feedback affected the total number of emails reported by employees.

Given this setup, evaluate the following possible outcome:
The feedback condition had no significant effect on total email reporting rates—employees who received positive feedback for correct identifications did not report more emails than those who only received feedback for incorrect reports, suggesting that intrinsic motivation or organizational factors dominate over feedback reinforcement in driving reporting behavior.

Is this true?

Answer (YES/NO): NO